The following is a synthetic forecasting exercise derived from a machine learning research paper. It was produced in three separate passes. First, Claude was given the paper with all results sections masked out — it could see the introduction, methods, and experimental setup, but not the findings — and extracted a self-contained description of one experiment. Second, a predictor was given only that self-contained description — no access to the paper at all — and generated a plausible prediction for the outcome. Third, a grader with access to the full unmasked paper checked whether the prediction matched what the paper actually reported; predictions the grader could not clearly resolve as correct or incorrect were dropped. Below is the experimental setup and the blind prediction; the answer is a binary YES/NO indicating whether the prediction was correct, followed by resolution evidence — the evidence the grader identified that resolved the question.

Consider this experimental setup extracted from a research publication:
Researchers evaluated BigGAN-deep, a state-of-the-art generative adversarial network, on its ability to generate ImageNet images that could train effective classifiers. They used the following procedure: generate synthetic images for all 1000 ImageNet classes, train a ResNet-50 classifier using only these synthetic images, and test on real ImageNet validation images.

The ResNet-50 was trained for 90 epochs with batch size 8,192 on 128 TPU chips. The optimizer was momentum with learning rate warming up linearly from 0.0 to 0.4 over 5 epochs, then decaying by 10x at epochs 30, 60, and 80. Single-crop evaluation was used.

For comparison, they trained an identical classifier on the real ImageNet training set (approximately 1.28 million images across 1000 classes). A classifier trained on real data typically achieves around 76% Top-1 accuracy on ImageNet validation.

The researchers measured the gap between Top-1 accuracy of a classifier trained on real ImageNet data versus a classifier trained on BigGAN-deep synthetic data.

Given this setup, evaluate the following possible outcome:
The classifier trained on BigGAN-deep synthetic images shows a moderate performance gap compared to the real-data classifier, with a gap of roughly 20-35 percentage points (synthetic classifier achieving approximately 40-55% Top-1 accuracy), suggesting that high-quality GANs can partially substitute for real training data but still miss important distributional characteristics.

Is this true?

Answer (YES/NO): YES